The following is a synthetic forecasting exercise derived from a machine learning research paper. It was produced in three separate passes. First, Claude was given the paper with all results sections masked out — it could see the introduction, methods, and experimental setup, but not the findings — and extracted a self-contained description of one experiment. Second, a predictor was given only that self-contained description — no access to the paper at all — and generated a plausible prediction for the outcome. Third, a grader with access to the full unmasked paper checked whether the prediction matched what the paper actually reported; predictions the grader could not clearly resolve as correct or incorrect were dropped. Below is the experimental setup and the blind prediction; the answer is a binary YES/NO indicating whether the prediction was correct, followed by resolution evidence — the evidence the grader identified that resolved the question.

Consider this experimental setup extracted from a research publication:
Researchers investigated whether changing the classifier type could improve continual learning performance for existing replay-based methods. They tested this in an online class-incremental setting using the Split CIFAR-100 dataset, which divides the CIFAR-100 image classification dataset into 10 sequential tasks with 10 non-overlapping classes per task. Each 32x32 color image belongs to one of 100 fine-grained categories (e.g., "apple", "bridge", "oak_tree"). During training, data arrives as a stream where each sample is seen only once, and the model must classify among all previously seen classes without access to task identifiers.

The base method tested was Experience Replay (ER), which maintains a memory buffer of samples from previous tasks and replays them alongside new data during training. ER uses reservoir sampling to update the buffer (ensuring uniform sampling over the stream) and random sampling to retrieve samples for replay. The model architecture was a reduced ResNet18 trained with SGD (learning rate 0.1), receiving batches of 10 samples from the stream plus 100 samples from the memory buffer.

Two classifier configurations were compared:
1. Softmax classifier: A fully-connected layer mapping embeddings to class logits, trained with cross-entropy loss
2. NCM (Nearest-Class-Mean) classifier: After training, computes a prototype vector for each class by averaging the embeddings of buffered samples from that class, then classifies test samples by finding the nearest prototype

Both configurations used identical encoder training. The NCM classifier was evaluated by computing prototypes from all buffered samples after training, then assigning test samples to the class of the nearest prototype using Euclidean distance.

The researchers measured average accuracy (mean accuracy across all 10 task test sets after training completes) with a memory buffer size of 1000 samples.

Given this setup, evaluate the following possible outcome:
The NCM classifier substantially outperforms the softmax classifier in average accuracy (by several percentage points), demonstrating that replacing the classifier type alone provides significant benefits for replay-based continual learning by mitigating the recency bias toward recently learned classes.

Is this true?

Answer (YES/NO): YES